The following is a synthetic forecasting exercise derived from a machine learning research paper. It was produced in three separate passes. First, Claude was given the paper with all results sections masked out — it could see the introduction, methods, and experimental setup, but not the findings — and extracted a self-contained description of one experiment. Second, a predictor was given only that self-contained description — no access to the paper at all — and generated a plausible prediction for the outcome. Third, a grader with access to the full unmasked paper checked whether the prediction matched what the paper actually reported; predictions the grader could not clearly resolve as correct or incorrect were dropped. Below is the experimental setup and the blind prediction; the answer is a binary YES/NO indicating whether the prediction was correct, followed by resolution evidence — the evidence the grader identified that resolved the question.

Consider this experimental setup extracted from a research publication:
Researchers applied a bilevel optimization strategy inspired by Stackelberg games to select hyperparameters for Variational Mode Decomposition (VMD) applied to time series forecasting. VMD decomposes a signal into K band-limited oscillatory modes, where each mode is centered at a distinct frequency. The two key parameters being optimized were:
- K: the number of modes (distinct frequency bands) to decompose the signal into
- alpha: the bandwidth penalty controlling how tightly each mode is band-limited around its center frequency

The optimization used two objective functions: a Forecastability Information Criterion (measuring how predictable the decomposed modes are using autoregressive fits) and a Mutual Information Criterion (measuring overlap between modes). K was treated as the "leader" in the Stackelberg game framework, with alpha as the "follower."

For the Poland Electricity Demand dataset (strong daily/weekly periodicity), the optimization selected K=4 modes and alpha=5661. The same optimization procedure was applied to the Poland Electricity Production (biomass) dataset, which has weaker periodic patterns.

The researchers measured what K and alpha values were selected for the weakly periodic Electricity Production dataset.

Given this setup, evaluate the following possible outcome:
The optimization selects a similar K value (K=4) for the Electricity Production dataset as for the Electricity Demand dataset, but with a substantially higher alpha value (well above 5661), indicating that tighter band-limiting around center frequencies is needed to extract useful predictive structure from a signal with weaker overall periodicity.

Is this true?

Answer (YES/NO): NO